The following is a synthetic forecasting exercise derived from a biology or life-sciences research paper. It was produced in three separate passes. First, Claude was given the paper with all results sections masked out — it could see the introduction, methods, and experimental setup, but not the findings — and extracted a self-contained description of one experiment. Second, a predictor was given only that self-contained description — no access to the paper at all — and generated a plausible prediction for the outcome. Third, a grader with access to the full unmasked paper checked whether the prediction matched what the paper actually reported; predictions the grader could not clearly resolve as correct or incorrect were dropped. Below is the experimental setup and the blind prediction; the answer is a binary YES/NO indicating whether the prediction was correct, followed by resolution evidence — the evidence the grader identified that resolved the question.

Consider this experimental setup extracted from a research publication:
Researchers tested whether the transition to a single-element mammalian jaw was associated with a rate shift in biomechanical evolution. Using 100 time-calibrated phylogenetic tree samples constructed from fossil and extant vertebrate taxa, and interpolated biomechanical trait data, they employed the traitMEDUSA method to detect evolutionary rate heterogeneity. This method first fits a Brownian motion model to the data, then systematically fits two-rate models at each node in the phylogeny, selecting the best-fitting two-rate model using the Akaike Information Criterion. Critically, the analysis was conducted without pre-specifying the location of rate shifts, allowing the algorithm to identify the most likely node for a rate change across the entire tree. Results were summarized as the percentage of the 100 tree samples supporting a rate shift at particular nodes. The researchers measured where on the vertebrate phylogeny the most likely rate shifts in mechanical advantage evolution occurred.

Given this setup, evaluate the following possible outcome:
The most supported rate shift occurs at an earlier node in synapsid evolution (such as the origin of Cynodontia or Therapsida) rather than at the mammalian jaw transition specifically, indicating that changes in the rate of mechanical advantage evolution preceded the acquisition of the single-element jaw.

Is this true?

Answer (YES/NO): NO